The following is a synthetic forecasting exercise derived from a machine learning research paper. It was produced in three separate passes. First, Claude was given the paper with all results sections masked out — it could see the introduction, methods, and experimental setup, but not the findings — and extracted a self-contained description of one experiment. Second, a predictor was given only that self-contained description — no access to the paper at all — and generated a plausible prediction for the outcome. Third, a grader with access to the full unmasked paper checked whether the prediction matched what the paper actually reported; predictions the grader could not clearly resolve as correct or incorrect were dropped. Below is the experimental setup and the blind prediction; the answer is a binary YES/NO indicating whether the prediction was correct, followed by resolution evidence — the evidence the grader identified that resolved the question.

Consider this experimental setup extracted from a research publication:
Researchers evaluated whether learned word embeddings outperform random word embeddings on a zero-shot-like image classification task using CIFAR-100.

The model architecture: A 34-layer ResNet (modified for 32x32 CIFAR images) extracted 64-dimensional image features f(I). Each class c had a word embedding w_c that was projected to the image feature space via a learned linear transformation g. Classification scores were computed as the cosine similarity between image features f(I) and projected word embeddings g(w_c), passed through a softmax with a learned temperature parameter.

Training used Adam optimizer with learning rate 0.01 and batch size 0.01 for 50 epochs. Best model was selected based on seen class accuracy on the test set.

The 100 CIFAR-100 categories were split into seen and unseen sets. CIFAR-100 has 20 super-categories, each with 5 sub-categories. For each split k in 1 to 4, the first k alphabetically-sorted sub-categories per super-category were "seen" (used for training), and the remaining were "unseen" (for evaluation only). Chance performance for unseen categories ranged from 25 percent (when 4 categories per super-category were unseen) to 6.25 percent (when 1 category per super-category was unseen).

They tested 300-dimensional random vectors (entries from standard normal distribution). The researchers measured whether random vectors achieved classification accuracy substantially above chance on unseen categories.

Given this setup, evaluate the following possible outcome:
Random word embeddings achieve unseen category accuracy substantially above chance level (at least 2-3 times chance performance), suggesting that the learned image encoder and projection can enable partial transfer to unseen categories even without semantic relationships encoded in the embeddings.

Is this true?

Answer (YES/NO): NO